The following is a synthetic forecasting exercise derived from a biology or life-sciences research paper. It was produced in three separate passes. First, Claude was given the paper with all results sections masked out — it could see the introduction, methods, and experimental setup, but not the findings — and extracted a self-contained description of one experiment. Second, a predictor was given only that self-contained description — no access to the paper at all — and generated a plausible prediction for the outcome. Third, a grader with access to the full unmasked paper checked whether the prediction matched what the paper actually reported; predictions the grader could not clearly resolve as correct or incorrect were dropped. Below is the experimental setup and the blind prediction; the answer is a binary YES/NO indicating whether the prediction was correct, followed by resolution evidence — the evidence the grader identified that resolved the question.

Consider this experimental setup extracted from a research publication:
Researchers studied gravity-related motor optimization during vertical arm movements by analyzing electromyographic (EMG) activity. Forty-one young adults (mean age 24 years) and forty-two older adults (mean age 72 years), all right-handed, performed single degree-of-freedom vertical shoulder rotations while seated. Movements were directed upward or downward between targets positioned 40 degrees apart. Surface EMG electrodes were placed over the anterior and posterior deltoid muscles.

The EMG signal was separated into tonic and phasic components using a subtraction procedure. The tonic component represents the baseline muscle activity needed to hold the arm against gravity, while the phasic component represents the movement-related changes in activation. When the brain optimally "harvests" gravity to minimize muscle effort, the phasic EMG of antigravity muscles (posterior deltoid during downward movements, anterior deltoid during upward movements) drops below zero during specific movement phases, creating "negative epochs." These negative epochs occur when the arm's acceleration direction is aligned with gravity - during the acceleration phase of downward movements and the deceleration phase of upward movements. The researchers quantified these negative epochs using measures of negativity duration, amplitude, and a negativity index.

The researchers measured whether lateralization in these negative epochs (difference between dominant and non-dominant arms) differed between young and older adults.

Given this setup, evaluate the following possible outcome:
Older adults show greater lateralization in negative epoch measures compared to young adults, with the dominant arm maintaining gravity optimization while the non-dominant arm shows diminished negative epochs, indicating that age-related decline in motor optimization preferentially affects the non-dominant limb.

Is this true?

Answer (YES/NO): NO